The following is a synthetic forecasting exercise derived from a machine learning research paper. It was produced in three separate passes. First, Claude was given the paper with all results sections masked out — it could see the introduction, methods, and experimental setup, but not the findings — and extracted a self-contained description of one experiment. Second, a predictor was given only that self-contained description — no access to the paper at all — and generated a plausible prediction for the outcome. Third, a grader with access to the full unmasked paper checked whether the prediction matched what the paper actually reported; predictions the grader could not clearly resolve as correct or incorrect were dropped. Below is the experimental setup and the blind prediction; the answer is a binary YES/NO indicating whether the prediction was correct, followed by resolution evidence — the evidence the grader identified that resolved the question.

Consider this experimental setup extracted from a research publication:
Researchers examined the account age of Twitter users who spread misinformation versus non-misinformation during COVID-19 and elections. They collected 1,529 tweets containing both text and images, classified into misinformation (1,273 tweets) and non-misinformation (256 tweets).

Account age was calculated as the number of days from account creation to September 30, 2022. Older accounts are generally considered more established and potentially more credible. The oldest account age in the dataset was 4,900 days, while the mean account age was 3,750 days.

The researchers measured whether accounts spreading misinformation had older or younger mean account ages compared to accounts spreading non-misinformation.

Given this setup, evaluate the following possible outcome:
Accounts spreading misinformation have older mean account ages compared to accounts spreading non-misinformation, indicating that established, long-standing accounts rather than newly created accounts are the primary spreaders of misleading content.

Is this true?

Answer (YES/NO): NO